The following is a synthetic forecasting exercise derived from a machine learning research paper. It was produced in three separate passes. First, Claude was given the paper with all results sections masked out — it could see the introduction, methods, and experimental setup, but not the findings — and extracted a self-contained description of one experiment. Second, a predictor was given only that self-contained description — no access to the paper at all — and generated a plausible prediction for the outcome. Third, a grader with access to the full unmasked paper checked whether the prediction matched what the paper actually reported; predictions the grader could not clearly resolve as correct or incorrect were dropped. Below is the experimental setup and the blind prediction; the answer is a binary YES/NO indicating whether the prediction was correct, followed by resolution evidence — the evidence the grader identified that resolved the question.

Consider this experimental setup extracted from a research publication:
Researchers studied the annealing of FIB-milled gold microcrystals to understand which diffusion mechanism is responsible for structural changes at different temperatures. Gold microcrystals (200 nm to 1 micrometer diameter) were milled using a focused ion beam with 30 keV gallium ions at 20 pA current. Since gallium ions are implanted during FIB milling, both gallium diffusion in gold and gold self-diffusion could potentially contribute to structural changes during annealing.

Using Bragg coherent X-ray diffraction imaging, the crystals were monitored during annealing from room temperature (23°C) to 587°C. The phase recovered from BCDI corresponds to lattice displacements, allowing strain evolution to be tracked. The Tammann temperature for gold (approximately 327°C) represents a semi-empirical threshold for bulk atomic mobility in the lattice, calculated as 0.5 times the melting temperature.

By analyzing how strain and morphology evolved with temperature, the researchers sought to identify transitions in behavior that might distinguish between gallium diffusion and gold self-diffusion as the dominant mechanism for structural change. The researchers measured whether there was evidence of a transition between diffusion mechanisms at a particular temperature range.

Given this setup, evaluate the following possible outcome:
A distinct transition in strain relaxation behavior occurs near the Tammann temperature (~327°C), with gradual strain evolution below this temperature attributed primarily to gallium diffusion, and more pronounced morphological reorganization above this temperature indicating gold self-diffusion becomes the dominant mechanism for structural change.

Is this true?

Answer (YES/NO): NO